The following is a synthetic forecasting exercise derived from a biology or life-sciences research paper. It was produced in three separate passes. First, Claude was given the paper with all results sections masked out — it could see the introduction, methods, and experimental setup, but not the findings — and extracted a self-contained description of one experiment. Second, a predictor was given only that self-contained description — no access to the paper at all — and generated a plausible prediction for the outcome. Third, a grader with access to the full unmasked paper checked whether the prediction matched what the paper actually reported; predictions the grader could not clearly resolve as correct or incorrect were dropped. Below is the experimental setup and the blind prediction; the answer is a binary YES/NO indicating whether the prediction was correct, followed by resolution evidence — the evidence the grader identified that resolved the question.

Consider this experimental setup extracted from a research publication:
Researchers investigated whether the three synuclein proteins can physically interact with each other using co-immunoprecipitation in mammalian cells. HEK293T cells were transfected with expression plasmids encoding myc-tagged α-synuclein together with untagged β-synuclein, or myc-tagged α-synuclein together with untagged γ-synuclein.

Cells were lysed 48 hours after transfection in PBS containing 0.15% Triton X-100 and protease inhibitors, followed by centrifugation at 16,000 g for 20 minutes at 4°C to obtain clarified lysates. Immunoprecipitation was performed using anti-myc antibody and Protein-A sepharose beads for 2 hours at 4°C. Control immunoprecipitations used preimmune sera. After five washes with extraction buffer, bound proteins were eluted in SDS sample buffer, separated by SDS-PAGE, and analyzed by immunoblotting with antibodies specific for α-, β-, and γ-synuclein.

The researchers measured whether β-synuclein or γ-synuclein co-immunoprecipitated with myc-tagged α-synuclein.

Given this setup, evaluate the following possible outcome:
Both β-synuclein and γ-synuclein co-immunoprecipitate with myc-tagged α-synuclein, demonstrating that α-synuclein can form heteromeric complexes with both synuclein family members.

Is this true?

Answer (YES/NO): NO